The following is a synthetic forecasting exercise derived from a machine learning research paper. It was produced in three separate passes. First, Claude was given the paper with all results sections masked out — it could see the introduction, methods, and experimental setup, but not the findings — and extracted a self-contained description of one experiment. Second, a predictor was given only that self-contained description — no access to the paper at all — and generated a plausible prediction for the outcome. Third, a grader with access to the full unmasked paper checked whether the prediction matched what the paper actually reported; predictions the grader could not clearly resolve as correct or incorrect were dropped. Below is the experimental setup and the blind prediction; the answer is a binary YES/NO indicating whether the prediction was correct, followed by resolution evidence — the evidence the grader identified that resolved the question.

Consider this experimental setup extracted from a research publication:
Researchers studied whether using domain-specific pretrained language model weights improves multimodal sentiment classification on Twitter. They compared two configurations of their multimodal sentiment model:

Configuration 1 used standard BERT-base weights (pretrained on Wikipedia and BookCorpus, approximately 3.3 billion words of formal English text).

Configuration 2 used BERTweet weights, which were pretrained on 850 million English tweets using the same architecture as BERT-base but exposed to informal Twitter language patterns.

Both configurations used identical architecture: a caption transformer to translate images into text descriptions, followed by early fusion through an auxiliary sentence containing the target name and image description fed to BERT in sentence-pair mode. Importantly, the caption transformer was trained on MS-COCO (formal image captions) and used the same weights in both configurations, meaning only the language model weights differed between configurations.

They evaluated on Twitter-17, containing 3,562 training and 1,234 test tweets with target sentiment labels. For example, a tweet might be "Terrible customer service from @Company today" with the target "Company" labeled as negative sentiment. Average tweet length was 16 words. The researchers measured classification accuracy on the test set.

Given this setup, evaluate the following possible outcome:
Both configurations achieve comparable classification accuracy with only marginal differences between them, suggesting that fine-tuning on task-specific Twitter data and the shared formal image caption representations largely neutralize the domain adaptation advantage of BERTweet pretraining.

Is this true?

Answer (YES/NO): NO